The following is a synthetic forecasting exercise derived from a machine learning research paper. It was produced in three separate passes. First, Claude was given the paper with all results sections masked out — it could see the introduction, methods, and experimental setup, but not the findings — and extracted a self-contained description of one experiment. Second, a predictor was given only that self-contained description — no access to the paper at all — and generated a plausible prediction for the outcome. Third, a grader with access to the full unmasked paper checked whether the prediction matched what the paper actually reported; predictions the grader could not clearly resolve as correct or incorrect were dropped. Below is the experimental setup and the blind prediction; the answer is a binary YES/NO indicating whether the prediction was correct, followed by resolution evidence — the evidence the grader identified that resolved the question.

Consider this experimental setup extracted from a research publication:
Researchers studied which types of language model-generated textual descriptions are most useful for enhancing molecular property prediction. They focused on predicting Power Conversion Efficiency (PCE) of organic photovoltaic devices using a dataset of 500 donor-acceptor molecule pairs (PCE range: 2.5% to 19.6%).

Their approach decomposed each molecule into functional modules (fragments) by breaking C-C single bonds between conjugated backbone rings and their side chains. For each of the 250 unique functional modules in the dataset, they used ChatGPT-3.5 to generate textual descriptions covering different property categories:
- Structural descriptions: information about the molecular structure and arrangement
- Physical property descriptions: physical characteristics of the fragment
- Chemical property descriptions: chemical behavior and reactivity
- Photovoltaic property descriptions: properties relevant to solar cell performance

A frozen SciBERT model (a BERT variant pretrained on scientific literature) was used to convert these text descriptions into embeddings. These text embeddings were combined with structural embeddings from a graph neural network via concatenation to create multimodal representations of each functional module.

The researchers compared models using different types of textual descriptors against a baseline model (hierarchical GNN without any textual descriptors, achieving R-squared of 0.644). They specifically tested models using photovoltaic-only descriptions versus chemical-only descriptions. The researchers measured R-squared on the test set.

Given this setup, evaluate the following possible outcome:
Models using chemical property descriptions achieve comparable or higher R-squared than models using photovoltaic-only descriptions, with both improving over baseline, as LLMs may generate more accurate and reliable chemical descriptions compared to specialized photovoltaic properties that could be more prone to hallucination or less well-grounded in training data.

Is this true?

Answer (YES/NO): YES